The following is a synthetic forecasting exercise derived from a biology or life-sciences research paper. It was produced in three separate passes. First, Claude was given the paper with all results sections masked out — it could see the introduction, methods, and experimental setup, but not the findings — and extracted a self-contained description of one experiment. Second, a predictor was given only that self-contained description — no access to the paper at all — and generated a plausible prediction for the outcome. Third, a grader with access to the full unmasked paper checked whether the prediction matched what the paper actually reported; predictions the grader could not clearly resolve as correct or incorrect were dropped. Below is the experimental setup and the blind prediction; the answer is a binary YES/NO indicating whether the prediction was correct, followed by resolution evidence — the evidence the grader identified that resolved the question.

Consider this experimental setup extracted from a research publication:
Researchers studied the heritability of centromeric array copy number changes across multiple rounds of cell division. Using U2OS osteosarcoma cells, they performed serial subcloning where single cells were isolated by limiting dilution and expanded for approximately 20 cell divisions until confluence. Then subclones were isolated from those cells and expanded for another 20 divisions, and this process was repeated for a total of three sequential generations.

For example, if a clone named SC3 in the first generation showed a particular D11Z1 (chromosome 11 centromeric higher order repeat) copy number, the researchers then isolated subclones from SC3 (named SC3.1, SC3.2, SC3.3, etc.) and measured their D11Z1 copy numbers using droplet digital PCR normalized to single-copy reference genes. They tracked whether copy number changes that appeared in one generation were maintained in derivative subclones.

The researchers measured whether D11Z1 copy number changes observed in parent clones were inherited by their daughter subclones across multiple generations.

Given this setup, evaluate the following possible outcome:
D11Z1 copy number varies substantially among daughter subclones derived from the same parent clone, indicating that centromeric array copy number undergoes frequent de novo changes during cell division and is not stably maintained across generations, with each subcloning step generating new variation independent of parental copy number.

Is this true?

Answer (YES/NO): NO